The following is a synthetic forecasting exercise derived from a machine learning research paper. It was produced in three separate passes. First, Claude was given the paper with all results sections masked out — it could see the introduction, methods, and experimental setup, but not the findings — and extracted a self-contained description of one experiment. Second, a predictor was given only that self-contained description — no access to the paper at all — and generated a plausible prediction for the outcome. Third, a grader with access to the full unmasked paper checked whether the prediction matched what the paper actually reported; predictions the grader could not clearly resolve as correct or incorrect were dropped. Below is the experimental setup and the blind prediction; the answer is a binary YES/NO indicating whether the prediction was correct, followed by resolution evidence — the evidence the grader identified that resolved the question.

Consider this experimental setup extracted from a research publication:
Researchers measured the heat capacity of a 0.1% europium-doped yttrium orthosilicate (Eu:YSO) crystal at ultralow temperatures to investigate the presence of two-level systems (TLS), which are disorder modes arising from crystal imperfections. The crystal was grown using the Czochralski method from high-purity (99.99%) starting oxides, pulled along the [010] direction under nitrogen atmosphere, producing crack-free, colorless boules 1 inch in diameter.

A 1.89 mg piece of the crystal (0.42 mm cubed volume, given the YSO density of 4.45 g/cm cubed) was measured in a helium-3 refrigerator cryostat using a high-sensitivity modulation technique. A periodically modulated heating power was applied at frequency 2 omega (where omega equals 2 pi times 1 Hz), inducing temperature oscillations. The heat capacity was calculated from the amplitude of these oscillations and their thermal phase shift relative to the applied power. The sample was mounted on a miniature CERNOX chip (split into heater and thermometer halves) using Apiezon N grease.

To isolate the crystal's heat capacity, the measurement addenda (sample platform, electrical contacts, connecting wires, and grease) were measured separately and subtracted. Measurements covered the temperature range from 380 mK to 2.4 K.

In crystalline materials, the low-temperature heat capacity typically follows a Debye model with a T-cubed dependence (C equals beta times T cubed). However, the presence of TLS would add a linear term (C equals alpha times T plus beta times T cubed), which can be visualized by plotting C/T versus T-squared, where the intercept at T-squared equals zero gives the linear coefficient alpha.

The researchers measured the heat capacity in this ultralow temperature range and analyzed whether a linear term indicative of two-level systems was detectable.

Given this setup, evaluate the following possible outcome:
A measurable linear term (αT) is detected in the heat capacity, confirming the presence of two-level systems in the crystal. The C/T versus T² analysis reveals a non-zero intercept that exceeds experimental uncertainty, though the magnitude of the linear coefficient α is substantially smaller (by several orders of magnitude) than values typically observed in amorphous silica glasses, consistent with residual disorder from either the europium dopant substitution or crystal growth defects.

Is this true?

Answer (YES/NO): NO